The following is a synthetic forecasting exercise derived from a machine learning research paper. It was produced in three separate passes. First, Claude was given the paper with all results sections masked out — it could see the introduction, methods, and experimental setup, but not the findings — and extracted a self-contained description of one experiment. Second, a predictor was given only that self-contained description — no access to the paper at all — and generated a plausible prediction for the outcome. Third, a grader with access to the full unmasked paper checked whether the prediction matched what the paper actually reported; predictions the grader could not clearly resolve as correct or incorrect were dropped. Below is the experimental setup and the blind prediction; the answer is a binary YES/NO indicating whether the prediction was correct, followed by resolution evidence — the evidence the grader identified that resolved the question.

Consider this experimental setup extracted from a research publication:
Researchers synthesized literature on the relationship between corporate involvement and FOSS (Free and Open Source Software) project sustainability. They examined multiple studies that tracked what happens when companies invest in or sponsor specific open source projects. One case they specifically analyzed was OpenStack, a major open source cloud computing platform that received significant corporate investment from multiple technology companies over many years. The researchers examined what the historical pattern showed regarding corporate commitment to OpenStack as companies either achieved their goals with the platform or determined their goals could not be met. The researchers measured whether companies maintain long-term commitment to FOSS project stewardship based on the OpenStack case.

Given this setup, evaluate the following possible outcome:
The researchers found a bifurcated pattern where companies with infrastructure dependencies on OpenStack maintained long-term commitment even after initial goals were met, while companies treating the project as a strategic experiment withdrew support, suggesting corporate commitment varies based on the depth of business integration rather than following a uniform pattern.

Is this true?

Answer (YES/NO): NO